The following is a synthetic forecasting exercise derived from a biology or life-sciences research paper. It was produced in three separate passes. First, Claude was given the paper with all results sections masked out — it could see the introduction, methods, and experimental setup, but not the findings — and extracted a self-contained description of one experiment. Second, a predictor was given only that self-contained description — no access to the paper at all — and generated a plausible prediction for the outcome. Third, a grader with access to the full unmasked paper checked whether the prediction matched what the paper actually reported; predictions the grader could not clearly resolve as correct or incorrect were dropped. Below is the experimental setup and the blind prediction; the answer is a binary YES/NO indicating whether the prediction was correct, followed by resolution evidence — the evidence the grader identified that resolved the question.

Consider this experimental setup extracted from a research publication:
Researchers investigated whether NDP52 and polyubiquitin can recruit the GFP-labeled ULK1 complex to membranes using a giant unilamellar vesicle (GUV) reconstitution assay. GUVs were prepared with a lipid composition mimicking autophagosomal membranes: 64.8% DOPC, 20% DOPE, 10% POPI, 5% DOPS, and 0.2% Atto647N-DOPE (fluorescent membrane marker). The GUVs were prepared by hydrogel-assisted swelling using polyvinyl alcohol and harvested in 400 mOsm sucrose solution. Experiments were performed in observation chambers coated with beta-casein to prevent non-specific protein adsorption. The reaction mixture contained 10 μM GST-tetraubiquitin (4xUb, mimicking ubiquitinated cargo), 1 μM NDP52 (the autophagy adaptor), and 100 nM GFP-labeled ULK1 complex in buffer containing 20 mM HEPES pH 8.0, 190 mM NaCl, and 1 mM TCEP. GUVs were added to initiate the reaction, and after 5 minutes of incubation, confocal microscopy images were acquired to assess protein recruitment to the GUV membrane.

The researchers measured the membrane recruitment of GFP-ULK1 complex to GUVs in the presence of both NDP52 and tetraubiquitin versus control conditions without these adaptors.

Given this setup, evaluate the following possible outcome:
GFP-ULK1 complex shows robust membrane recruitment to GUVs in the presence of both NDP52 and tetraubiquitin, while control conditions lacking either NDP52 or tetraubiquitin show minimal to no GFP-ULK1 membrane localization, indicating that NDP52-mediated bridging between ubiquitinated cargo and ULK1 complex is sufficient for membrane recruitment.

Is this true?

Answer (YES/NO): YES